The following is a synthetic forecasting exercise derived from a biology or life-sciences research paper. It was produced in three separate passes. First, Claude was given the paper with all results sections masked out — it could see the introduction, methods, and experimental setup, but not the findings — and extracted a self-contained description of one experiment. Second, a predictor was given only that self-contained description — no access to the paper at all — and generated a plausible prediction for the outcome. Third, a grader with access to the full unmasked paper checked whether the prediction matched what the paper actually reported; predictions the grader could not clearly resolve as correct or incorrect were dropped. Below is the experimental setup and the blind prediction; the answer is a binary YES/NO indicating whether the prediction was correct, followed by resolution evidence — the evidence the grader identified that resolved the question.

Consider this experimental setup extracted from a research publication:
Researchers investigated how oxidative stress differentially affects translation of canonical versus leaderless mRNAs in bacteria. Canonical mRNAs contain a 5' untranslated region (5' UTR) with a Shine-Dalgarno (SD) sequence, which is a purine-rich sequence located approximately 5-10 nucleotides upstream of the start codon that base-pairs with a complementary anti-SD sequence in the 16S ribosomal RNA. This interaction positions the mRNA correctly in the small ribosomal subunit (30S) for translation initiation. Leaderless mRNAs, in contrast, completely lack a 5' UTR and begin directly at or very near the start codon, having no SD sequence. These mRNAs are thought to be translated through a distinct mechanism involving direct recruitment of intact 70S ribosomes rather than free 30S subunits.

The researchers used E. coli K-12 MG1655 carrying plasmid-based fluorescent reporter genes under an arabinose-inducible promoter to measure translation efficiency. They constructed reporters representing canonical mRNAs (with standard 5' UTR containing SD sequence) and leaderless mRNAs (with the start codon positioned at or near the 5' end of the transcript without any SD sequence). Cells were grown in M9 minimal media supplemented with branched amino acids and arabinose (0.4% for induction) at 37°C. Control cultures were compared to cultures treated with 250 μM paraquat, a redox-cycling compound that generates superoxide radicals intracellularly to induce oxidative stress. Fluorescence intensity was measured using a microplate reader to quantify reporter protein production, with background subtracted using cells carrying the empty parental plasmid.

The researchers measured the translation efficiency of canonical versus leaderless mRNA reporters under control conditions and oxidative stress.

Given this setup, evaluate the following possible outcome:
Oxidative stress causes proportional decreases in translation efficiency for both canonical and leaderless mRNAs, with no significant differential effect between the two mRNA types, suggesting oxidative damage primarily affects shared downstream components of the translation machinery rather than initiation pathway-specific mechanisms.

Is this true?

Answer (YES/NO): NO